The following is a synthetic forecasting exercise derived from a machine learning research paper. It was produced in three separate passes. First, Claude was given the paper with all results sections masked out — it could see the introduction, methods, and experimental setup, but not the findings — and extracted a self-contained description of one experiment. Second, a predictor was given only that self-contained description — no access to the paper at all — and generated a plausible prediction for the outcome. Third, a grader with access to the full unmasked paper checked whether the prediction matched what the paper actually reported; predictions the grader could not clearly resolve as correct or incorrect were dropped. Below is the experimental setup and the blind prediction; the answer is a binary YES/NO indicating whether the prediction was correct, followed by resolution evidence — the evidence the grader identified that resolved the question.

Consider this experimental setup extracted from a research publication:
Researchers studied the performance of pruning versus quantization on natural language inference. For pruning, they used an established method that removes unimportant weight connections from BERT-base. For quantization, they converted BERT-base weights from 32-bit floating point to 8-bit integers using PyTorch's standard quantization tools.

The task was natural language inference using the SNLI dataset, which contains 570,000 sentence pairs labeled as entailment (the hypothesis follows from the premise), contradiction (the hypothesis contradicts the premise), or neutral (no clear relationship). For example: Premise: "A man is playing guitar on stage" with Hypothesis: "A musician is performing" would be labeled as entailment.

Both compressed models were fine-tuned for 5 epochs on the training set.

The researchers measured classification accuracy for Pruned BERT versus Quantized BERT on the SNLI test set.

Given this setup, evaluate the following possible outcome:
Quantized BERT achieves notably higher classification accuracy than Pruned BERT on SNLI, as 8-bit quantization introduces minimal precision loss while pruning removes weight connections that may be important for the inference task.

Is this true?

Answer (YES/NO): NO